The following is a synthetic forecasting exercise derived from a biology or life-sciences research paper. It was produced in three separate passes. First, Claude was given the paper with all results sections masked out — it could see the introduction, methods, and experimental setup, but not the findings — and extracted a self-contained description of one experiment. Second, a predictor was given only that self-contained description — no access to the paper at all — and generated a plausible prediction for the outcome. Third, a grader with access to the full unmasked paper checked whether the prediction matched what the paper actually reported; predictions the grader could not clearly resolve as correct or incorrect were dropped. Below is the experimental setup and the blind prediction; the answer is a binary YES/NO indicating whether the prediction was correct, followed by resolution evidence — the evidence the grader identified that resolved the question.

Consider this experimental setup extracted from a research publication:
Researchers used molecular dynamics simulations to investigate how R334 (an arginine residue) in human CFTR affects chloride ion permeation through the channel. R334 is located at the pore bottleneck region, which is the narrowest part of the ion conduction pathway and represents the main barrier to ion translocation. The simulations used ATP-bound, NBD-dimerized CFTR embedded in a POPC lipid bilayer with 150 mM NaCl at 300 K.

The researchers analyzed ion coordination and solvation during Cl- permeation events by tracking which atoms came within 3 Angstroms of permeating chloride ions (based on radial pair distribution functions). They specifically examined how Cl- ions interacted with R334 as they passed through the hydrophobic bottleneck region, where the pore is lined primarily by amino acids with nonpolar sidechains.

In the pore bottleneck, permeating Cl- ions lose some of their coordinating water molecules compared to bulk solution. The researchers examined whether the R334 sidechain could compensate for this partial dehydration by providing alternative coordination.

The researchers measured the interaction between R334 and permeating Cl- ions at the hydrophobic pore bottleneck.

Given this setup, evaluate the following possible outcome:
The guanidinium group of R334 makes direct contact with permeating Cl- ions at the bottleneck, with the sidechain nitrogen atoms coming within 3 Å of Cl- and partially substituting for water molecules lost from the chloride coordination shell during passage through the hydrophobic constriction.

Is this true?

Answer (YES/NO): YES